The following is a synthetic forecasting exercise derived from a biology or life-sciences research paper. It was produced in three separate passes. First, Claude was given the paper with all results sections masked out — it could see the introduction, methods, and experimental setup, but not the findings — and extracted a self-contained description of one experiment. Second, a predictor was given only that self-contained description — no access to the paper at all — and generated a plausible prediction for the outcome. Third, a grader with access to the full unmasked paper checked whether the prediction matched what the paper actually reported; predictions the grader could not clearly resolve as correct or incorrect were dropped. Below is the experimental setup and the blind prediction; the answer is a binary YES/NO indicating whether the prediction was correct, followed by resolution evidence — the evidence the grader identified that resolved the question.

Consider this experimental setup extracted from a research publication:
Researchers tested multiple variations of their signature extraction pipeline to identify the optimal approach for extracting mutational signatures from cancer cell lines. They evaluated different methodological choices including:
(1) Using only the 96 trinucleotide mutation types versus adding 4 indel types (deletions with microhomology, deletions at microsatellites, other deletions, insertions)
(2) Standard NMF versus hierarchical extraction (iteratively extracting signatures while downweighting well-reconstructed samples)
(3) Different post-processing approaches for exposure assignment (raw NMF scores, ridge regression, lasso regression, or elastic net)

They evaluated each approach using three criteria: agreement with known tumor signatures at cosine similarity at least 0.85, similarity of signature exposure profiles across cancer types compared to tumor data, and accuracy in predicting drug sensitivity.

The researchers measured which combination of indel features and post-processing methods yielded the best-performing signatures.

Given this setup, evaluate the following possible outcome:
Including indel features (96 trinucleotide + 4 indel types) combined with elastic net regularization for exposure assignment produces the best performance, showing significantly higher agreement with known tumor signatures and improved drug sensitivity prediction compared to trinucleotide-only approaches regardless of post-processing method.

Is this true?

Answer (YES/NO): NO